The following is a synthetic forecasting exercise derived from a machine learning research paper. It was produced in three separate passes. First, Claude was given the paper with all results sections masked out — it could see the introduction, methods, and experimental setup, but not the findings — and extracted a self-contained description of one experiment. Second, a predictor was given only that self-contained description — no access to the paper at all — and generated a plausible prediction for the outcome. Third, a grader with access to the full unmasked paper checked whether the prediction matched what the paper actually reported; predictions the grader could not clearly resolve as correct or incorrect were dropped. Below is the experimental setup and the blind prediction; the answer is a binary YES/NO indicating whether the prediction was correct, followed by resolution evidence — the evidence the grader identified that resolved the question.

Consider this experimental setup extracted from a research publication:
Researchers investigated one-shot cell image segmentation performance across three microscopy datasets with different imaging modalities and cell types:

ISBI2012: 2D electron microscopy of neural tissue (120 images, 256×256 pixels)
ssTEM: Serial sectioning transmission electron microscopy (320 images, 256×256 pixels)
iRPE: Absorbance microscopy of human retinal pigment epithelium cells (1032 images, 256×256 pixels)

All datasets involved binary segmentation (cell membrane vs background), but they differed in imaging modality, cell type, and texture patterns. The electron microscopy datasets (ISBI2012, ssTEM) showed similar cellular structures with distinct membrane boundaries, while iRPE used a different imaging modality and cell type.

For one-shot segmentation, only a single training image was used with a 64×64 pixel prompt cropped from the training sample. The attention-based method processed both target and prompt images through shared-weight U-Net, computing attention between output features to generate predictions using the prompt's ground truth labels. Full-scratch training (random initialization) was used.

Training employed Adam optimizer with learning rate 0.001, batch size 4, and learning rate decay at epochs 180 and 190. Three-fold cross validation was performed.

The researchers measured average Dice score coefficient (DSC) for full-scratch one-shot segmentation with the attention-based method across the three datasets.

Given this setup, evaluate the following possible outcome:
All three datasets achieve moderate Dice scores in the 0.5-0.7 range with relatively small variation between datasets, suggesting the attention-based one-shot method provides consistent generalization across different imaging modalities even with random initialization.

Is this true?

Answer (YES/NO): NO